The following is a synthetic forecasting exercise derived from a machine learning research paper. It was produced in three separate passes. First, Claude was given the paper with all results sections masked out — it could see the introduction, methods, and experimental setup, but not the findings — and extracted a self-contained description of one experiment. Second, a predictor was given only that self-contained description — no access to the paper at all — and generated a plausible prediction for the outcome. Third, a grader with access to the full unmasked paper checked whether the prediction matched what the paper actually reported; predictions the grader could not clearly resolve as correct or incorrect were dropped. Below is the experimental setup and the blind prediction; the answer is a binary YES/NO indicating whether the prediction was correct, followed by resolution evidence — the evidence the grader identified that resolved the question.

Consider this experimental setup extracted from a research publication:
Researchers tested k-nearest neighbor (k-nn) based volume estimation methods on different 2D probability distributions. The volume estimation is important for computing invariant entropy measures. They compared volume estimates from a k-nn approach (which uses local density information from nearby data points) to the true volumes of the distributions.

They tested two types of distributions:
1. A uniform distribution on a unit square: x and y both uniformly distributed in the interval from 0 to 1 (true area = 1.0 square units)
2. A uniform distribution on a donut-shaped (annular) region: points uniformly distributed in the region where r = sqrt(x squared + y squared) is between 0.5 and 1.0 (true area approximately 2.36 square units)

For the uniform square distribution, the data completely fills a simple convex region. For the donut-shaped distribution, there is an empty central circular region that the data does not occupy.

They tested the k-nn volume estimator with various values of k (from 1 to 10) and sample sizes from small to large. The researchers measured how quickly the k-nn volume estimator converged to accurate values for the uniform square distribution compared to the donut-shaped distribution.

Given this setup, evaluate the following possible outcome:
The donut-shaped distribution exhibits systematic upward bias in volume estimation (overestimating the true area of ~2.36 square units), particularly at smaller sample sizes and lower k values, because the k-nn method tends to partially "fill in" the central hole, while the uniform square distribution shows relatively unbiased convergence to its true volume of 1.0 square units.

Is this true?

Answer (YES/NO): NO